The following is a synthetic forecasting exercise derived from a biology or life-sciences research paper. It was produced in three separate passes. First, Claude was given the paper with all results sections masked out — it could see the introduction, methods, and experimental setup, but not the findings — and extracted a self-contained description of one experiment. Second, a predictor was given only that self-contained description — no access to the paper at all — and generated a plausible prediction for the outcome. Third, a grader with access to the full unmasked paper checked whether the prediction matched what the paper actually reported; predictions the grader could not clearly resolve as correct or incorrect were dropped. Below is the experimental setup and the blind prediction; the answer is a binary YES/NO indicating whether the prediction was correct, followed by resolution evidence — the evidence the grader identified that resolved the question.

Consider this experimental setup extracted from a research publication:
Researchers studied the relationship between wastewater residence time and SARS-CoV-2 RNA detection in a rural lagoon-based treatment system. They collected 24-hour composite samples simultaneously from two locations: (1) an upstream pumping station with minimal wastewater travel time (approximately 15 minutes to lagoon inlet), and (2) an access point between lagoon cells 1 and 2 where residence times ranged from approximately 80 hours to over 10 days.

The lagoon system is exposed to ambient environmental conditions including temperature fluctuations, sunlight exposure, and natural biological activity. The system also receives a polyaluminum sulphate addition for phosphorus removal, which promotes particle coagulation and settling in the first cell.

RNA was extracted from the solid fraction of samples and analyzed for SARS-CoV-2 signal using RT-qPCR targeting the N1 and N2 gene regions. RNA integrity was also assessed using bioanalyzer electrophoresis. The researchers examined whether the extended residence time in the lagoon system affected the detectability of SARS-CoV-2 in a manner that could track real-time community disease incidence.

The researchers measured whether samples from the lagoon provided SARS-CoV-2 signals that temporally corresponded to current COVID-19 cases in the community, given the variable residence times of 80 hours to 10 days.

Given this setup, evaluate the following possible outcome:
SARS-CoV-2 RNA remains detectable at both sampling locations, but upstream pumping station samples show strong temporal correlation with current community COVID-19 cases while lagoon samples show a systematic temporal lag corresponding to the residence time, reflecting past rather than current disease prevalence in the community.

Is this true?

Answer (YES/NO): NO